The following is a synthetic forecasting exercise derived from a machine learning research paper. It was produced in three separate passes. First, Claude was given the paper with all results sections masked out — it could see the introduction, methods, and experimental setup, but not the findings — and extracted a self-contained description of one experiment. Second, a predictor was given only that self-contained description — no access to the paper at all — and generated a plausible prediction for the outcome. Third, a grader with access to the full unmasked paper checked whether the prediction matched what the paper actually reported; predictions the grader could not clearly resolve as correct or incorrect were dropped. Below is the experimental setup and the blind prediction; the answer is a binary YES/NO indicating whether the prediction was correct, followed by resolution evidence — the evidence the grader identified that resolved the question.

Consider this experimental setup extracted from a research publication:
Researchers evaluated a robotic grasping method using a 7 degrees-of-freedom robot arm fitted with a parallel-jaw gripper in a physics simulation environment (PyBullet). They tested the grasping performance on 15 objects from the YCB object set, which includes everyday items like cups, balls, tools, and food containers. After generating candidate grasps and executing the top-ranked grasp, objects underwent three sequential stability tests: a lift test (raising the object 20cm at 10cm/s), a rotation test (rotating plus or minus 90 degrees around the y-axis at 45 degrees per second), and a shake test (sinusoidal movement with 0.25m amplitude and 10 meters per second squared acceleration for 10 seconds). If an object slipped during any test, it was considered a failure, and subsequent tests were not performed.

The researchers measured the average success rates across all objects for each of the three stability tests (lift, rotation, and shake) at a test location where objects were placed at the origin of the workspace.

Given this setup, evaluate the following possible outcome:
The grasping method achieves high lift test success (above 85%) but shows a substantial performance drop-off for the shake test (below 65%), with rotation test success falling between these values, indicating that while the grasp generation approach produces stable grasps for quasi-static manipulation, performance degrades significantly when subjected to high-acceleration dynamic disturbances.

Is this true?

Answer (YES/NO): NO